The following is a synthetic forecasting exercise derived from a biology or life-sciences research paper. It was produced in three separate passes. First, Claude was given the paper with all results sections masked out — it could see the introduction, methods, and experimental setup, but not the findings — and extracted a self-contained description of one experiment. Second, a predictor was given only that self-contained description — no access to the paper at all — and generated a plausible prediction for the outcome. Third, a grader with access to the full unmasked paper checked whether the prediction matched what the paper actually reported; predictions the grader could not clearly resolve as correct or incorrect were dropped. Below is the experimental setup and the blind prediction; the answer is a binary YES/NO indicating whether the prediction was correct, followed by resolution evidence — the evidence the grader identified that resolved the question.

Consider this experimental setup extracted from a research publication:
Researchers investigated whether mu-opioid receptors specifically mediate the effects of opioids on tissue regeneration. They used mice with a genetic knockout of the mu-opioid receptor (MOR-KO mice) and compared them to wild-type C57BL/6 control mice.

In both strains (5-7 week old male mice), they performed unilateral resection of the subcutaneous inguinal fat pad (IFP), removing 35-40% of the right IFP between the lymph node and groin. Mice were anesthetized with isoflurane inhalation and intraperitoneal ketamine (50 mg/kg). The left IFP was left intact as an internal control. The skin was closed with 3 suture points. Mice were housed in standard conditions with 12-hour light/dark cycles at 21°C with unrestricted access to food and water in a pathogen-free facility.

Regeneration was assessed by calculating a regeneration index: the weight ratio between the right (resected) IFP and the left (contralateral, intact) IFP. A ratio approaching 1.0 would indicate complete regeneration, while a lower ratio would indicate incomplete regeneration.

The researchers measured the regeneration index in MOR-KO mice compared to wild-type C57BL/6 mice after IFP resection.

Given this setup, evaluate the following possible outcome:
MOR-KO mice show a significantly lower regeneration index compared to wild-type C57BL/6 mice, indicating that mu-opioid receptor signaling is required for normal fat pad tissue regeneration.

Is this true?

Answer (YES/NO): NO